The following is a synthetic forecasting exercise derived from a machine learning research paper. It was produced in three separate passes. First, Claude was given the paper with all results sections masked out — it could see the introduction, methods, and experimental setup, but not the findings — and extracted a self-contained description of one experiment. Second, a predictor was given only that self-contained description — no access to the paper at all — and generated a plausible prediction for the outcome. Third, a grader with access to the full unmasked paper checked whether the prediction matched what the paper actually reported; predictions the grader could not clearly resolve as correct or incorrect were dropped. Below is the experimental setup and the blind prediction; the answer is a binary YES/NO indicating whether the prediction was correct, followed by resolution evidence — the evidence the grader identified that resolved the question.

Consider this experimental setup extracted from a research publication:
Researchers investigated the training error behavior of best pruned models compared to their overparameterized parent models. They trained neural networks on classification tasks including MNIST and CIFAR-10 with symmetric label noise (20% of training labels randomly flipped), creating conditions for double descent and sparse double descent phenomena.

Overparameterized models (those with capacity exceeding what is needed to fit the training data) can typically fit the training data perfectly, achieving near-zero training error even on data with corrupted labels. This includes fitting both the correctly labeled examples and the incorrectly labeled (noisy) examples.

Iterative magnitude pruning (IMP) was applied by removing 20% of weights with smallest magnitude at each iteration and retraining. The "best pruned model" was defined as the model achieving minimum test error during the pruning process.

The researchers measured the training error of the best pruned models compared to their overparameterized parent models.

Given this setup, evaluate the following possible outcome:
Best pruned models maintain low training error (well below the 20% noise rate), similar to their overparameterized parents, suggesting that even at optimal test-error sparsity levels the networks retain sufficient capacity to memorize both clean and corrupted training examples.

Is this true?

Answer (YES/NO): NO